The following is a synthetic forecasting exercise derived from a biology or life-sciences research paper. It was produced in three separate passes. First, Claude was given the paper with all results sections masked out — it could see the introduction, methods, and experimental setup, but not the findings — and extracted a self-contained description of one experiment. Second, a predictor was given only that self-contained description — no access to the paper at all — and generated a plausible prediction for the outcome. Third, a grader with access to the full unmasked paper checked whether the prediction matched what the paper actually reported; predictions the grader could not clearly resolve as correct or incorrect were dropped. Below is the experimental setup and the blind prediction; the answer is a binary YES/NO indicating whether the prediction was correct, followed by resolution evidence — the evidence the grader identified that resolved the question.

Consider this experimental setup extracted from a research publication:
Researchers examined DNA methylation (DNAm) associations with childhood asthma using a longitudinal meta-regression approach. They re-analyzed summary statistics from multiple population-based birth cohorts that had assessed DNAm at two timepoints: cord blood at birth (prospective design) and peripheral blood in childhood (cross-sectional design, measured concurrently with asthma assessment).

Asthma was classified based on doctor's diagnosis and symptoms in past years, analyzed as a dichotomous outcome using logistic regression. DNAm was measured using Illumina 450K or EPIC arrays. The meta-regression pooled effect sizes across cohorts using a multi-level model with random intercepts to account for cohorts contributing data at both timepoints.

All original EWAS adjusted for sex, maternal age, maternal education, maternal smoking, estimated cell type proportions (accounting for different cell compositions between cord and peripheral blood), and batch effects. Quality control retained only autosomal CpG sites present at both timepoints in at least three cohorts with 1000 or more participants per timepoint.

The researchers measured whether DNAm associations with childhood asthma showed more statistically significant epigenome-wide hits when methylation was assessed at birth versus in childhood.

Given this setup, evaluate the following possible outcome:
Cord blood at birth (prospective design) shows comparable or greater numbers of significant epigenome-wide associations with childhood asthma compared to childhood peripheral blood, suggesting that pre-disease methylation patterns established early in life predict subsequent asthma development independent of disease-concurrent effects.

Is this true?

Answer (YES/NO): NO